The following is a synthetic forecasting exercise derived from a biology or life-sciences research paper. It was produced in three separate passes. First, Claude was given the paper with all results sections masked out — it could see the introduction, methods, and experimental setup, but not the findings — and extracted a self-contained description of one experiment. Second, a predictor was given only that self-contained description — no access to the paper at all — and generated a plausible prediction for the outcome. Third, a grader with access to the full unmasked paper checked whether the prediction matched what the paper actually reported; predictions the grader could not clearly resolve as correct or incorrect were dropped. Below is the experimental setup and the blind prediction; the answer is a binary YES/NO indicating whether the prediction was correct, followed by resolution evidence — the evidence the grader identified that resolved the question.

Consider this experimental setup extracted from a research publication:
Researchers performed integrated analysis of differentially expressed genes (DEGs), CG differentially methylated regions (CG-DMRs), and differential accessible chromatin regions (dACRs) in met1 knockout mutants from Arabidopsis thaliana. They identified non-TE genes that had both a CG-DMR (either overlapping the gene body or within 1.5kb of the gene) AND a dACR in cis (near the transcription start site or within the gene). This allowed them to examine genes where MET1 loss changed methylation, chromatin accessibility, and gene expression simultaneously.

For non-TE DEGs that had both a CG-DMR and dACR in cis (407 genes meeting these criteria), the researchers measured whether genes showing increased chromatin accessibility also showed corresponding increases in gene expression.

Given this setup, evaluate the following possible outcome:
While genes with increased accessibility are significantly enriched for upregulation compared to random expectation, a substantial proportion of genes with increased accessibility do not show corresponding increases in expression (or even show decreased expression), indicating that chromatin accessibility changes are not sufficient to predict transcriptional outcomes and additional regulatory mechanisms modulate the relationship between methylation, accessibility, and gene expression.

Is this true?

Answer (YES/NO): YES